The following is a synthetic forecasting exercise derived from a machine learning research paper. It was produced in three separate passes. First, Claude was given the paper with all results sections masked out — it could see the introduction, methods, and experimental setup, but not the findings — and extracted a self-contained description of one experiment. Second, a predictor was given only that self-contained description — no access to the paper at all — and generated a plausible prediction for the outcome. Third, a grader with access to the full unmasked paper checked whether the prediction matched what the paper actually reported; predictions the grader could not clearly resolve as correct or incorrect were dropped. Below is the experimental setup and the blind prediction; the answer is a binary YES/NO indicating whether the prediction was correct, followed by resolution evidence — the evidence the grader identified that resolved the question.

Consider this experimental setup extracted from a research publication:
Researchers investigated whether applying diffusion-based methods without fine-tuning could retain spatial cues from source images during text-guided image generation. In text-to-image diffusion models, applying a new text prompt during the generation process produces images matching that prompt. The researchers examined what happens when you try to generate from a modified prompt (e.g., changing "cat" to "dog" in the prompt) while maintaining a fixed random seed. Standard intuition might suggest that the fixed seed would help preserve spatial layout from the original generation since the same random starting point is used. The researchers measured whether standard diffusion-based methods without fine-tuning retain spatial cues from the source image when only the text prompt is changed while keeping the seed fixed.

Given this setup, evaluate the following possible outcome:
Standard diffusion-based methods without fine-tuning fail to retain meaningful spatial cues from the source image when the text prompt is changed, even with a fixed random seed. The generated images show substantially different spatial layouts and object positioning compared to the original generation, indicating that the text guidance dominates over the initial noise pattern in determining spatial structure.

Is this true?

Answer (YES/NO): YES